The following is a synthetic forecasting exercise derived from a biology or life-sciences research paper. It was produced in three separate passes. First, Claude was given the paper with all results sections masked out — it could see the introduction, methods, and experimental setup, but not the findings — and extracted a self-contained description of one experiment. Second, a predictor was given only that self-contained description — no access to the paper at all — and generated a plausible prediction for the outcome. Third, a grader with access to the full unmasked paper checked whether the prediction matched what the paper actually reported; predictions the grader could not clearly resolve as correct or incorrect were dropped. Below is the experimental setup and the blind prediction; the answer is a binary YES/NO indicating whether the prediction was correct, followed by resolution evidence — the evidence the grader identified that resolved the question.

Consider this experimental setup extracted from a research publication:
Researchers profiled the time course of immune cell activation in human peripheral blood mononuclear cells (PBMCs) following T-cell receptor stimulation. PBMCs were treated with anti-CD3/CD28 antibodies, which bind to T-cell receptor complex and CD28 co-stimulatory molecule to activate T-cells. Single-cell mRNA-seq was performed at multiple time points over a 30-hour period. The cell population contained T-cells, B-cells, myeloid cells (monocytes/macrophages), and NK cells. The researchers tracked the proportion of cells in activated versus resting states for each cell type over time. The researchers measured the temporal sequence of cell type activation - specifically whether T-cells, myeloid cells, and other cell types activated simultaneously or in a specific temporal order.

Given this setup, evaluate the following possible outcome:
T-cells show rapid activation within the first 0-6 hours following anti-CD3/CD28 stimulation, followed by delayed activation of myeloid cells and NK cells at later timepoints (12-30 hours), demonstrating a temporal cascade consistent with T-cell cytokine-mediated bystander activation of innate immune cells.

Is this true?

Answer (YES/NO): NO